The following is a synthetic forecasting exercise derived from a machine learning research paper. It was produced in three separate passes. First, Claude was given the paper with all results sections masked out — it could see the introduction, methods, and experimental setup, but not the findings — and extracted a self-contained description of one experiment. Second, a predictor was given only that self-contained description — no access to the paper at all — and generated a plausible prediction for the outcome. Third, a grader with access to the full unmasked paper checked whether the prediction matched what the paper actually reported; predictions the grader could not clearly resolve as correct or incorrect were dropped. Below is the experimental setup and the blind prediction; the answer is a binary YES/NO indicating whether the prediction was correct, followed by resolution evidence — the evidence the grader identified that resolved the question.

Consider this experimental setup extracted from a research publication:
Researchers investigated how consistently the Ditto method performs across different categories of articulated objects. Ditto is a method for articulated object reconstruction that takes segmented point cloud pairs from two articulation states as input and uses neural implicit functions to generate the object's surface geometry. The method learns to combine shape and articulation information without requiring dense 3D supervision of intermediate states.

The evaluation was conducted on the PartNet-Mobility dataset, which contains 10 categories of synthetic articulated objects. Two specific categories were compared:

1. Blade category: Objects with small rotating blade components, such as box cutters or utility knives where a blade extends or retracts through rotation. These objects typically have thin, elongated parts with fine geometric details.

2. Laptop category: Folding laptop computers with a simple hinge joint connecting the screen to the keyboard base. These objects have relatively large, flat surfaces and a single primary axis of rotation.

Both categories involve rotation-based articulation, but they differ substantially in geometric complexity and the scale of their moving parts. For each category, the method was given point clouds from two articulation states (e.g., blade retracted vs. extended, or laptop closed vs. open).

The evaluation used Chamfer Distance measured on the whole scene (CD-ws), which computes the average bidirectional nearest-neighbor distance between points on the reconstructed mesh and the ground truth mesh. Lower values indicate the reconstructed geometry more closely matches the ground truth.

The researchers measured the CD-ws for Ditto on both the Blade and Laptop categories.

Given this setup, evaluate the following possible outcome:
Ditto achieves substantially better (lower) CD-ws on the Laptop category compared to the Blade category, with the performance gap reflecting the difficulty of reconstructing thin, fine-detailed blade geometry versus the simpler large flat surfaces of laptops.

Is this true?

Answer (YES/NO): YES